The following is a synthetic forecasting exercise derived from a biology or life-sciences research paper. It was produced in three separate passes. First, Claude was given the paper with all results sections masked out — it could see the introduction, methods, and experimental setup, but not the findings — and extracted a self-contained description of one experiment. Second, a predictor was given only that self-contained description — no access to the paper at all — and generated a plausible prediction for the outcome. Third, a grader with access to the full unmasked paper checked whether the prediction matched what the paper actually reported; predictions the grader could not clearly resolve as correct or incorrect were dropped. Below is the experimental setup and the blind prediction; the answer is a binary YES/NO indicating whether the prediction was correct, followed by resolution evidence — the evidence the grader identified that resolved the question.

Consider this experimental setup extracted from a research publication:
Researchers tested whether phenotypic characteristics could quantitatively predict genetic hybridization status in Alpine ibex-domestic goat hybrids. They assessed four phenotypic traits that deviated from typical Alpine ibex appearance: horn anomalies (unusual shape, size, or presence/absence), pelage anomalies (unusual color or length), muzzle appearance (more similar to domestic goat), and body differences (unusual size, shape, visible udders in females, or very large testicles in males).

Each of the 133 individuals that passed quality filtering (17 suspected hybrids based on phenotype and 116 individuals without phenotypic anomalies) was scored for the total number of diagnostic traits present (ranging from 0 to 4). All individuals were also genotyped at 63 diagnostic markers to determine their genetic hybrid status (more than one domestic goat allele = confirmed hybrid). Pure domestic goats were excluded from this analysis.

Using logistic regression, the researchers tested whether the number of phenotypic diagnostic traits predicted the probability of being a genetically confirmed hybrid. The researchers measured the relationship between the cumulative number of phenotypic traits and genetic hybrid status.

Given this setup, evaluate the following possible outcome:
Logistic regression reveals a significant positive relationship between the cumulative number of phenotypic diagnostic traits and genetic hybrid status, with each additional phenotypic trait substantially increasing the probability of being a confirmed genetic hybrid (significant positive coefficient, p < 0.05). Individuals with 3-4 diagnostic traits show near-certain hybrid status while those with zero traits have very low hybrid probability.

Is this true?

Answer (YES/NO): YES